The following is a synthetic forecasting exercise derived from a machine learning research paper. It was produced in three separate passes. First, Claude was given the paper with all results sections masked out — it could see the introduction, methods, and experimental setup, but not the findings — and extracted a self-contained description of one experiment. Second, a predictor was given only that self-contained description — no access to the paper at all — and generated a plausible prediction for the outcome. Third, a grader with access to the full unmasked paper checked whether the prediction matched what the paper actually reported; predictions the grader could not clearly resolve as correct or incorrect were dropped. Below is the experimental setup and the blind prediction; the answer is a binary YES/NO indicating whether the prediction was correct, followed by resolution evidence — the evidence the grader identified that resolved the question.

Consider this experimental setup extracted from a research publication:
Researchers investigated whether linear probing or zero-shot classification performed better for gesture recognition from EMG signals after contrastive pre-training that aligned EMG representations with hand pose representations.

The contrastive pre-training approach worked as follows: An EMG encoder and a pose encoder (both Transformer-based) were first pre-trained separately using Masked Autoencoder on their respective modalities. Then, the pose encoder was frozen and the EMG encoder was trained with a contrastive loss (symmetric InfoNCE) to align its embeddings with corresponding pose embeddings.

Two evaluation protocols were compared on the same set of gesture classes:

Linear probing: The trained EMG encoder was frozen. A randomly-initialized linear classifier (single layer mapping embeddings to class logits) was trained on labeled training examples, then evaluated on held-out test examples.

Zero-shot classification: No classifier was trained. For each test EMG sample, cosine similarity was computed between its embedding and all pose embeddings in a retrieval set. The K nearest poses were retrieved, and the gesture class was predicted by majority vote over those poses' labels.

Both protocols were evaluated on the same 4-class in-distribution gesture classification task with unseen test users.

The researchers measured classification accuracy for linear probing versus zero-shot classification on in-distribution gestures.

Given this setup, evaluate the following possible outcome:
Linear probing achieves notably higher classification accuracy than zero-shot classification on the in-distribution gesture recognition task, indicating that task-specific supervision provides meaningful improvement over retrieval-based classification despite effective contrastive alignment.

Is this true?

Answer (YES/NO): NO